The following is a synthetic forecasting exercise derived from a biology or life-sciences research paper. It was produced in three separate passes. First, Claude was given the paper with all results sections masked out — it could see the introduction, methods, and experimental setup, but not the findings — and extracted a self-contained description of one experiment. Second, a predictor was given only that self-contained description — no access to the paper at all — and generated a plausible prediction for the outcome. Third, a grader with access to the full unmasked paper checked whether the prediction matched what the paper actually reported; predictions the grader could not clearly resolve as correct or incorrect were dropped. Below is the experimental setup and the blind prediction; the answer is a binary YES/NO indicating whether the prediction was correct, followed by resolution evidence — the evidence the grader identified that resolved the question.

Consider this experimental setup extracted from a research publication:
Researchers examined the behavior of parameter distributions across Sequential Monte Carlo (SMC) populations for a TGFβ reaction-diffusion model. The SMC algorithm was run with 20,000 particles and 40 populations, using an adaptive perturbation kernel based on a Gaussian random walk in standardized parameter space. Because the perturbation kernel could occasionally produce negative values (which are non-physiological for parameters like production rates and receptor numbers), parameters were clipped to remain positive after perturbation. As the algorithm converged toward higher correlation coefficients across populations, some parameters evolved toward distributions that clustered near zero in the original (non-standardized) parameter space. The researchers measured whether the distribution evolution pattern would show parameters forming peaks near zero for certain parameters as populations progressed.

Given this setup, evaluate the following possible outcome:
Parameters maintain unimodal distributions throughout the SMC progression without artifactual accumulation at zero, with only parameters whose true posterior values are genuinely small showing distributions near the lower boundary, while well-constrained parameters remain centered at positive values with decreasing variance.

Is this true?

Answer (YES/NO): NO